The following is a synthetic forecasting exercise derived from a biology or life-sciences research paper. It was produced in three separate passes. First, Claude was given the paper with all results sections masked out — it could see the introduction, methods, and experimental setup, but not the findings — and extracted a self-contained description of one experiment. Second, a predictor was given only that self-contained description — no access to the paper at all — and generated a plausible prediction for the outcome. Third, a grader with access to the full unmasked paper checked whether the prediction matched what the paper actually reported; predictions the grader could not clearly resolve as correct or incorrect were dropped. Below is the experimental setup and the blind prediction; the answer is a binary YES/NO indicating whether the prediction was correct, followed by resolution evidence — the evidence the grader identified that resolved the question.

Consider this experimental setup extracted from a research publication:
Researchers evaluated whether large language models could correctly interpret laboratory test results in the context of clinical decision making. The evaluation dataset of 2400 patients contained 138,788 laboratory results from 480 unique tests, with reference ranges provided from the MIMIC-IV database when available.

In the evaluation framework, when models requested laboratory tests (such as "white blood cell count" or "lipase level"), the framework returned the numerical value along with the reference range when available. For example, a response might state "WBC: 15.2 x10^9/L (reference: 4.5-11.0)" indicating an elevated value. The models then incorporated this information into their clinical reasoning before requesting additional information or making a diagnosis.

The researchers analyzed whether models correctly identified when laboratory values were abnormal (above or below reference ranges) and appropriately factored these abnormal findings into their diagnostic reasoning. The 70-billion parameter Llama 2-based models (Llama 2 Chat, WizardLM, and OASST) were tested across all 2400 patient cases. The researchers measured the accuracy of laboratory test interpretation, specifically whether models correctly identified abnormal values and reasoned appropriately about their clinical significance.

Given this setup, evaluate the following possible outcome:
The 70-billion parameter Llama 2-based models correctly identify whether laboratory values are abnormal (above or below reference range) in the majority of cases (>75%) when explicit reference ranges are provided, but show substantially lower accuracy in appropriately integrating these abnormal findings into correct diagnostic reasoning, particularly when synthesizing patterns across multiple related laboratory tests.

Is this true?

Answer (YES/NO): NO